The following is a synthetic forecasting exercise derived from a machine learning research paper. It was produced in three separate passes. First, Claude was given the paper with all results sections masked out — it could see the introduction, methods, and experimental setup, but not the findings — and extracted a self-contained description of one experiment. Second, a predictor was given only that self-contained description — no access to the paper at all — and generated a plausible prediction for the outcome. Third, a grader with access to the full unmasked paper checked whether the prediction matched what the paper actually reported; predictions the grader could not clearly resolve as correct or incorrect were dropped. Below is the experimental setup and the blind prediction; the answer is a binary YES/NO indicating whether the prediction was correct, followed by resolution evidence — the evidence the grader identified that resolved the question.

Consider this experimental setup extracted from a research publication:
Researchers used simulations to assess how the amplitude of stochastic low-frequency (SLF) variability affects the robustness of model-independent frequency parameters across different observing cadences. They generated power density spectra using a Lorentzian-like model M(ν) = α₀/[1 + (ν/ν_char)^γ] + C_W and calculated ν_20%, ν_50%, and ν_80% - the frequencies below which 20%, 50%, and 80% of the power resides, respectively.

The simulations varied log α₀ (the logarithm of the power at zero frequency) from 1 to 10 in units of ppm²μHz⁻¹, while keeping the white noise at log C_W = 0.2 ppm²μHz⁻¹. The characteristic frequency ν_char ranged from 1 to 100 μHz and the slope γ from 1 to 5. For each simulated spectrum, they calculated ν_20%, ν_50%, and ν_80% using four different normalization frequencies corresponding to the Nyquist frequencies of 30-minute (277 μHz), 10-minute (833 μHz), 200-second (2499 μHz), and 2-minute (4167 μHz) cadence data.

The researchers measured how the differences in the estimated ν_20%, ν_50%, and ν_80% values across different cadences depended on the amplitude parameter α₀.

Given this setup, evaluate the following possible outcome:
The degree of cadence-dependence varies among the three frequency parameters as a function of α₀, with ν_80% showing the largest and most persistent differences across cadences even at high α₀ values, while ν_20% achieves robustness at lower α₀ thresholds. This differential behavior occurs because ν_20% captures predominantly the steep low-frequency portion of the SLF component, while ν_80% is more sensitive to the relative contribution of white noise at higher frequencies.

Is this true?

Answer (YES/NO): YES